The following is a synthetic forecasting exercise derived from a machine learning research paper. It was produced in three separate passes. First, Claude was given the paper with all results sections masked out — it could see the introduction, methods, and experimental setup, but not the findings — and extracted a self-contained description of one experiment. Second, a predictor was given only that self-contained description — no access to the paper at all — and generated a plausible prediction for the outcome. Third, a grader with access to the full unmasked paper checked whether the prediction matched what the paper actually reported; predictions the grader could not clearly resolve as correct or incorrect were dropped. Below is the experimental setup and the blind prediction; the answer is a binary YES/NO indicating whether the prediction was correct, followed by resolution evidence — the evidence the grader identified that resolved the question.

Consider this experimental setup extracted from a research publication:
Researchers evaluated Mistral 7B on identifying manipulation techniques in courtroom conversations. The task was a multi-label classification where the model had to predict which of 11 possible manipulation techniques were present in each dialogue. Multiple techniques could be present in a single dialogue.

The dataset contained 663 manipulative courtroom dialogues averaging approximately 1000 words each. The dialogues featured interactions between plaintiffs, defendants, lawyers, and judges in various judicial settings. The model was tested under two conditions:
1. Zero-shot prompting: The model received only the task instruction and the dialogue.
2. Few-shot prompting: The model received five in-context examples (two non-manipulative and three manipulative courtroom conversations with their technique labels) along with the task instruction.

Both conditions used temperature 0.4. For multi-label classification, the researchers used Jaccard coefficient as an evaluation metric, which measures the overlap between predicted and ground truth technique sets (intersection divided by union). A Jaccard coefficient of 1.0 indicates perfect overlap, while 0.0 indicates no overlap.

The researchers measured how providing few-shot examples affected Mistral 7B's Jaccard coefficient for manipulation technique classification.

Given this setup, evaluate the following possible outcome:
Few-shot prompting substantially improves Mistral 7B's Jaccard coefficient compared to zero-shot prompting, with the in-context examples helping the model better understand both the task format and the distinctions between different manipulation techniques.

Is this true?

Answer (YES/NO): YES